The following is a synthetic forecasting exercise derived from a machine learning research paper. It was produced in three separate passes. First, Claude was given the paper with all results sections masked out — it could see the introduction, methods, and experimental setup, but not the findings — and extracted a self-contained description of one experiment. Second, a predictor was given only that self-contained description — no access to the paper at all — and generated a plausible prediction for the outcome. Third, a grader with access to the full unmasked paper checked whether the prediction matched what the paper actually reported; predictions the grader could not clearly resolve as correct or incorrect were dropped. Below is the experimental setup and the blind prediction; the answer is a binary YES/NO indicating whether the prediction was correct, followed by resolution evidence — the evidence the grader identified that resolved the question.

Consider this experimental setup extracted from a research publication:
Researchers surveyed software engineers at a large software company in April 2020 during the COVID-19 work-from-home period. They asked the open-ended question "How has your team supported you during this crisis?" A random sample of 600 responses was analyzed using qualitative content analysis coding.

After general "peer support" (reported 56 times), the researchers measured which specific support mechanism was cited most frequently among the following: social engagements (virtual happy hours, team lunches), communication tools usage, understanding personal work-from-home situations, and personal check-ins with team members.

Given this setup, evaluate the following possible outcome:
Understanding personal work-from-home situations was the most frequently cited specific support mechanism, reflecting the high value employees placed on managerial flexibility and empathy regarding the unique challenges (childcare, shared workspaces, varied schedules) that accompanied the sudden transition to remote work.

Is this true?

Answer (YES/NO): NO